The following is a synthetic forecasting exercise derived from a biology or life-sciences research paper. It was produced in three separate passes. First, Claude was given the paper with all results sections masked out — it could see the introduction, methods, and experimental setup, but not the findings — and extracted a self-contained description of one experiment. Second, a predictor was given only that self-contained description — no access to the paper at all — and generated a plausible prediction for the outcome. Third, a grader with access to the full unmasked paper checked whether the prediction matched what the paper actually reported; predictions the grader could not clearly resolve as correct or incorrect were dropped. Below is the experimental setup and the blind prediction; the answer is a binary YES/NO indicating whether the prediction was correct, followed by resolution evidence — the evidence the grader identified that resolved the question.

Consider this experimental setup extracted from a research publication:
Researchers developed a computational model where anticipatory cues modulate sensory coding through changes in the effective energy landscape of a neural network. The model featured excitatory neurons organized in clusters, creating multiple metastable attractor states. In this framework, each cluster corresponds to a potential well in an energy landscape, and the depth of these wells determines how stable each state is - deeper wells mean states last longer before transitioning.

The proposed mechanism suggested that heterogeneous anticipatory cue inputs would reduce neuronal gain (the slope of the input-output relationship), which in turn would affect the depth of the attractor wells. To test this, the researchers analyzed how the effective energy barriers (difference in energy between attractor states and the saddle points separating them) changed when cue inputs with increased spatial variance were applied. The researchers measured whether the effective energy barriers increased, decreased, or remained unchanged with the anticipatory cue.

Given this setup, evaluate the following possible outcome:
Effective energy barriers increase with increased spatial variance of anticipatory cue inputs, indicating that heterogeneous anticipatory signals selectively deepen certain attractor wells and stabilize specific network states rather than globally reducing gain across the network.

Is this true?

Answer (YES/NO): NO